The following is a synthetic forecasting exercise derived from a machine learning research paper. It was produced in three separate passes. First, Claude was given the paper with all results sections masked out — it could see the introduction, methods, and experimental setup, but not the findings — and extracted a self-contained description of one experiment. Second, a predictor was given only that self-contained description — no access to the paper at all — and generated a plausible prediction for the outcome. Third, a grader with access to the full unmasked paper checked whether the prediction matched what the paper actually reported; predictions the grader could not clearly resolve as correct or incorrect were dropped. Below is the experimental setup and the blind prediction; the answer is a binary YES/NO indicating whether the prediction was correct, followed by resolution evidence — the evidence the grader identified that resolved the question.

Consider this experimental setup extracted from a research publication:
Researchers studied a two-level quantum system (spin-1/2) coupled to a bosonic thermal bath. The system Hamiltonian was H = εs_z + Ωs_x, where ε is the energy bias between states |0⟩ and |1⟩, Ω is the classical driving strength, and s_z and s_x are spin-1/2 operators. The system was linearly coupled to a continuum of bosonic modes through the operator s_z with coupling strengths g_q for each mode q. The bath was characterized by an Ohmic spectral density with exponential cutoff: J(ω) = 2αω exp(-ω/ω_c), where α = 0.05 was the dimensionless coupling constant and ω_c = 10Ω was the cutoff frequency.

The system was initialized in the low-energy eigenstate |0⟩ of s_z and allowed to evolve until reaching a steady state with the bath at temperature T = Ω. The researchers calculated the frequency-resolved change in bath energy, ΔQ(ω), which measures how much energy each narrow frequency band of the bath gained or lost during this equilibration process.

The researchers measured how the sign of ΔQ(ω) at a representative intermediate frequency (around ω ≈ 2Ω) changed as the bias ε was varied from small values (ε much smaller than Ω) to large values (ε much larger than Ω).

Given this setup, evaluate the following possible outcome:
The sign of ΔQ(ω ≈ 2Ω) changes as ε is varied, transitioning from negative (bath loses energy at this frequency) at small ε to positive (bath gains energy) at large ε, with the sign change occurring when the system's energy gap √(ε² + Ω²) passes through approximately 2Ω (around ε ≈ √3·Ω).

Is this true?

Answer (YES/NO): NO